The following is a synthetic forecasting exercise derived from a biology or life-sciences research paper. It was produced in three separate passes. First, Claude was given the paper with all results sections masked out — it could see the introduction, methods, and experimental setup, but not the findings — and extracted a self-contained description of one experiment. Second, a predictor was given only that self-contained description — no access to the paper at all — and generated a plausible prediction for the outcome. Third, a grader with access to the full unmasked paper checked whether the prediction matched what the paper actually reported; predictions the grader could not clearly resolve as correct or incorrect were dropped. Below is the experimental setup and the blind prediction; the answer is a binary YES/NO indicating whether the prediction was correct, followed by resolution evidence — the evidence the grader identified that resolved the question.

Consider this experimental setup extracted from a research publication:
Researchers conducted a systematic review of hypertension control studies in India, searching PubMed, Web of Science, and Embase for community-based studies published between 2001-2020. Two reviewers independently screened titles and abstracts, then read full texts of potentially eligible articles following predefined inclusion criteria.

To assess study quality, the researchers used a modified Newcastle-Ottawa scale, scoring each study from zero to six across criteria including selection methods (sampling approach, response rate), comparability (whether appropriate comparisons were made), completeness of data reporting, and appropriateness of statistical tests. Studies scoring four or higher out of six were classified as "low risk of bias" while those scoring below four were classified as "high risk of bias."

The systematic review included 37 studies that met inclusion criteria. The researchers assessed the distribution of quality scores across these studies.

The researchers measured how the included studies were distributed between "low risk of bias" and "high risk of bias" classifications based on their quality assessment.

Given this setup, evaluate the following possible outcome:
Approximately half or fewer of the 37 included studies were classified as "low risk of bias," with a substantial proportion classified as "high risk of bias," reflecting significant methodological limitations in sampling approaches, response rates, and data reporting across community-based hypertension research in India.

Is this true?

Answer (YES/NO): YES